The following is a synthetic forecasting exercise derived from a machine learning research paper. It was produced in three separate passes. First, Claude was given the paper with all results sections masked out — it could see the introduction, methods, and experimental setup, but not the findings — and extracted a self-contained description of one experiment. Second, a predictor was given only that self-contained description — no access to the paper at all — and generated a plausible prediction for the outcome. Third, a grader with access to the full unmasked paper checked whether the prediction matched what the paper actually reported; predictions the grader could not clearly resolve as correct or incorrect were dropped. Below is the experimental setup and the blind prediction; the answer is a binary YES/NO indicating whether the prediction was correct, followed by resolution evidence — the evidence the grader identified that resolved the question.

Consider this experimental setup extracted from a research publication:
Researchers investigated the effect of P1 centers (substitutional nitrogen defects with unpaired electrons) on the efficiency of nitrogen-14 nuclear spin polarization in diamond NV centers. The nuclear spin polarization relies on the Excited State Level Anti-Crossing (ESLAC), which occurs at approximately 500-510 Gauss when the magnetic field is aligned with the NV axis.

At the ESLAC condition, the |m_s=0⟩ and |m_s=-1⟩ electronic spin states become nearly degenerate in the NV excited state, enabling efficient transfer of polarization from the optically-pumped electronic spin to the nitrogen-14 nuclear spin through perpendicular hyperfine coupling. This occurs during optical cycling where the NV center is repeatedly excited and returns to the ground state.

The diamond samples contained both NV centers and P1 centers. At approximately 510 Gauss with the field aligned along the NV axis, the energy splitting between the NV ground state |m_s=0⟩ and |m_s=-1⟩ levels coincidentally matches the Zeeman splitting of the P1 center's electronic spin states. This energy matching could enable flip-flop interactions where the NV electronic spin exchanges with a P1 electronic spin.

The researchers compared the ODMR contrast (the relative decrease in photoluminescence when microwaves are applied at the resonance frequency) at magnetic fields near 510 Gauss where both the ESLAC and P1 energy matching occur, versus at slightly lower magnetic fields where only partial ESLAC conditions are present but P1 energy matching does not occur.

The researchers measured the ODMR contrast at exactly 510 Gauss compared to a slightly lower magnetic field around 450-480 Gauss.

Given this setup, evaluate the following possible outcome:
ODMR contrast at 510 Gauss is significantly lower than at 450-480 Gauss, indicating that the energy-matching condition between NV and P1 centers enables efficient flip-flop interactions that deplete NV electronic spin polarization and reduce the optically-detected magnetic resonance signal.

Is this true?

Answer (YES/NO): YES